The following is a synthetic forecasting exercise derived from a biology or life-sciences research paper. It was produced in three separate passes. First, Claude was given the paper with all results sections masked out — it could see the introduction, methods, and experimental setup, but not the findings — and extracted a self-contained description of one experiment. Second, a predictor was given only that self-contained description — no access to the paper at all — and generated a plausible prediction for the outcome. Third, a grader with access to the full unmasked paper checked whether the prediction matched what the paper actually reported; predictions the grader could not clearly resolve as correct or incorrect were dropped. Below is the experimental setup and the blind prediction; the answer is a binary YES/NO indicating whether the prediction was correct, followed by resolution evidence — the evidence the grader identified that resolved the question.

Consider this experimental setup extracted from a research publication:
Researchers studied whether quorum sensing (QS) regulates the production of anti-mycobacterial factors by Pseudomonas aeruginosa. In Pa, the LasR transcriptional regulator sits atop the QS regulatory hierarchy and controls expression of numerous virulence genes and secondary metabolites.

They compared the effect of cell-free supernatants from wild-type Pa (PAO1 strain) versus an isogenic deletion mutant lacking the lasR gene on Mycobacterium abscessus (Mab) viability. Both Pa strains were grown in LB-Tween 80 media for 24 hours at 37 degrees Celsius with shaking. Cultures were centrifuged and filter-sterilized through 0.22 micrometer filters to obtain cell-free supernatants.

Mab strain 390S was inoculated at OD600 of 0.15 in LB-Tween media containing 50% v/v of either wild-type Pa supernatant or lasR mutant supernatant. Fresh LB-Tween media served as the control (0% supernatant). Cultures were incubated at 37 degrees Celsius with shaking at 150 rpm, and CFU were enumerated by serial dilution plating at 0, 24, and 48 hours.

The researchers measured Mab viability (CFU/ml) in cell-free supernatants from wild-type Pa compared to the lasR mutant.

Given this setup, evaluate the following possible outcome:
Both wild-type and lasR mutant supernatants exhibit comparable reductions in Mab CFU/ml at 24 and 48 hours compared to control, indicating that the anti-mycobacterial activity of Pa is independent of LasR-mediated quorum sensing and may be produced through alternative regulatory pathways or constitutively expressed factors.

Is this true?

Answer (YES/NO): NO